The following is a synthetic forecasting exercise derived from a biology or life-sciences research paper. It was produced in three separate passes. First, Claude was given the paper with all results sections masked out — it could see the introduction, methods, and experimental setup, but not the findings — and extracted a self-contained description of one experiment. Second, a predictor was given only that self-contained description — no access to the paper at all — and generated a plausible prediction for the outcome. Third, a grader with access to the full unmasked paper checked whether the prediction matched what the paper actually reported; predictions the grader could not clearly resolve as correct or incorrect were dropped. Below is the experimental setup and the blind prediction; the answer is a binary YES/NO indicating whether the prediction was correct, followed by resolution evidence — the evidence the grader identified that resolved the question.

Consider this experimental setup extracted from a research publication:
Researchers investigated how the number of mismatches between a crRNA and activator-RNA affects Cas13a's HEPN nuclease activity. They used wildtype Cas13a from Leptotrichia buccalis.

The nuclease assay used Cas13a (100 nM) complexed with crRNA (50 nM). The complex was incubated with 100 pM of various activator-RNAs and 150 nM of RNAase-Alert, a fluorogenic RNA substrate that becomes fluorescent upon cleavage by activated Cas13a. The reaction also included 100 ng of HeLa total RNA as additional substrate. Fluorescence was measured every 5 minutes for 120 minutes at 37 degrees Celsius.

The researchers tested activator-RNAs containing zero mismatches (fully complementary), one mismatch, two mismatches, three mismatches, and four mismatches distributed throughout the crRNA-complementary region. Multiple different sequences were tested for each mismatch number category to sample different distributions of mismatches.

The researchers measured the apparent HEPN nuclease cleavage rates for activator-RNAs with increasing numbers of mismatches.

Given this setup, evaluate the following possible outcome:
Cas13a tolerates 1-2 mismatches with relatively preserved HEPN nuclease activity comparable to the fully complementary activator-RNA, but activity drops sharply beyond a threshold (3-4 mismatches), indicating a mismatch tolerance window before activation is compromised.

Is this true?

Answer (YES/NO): NO